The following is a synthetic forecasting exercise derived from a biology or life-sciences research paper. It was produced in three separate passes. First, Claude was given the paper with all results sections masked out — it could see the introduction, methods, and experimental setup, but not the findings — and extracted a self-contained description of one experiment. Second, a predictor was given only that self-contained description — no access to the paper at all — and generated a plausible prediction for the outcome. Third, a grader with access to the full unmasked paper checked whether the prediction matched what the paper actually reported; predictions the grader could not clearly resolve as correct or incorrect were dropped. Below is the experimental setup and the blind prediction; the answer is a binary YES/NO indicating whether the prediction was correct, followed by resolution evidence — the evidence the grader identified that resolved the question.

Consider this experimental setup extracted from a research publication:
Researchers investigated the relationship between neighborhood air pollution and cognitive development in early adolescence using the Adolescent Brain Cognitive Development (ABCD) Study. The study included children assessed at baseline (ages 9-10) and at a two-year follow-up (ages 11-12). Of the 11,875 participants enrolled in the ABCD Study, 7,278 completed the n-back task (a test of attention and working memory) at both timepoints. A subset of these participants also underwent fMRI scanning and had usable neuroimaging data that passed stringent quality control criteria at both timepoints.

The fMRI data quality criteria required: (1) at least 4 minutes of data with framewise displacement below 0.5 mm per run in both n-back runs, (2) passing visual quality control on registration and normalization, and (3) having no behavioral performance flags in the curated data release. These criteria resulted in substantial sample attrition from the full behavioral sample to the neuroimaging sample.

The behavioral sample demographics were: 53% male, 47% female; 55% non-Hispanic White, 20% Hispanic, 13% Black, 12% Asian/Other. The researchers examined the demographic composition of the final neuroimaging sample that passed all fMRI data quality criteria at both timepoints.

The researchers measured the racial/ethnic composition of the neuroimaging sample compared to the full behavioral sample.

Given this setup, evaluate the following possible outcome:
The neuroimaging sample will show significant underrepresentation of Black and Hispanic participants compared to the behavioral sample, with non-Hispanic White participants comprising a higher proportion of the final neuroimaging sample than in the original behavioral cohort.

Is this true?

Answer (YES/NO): YES